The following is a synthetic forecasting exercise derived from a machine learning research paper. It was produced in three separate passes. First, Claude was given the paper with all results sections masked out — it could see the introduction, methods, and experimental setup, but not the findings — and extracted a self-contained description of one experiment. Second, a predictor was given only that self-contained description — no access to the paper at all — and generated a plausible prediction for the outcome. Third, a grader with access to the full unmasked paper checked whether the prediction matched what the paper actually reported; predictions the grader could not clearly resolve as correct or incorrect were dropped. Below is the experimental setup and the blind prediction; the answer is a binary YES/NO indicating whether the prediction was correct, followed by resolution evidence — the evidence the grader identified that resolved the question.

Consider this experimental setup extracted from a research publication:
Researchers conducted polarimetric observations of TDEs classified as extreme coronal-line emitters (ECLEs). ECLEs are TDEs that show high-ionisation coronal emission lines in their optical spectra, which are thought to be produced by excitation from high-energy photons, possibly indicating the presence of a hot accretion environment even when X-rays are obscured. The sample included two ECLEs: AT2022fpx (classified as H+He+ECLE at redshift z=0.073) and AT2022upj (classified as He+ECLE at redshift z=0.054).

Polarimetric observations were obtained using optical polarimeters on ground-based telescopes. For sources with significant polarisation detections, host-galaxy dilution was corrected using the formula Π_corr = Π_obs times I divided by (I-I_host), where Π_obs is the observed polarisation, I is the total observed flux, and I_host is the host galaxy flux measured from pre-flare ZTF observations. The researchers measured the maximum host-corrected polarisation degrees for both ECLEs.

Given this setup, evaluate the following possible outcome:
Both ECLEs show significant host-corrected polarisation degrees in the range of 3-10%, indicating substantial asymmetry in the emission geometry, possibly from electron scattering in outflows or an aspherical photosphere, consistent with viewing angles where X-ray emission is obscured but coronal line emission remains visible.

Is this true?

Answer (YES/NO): NO